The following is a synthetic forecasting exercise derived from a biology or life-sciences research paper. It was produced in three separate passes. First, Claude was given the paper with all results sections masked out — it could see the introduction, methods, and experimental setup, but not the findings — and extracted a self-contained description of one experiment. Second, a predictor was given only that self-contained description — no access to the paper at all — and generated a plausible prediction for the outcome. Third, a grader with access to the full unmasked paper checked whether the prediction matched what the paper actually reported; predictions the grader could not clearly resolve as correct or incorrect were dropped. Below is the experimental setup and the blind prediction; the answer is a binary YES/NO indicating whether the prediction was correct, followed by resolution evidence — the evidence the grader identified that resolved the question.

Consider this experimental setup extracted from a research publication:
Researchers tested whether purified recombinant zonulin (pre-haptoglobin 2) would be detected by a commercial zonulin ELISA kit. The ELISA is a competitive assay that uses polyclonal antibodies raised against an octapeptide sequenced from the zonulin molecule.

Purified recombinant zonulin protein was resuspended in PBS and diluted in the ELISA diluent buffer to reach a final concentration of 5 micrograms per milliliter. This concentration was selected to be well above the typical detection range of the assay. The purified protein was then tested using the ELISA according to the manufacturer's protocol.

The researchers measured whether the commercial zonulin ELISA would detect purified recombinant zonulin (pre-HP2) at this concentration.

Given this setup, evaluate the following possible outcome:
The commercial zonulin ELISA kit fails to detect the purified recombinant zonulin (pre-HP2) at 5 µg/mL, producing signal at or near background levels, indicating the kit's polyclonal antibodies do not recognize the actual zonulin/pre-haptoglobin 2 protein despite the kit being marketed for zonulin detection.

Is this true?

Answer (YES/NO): YES